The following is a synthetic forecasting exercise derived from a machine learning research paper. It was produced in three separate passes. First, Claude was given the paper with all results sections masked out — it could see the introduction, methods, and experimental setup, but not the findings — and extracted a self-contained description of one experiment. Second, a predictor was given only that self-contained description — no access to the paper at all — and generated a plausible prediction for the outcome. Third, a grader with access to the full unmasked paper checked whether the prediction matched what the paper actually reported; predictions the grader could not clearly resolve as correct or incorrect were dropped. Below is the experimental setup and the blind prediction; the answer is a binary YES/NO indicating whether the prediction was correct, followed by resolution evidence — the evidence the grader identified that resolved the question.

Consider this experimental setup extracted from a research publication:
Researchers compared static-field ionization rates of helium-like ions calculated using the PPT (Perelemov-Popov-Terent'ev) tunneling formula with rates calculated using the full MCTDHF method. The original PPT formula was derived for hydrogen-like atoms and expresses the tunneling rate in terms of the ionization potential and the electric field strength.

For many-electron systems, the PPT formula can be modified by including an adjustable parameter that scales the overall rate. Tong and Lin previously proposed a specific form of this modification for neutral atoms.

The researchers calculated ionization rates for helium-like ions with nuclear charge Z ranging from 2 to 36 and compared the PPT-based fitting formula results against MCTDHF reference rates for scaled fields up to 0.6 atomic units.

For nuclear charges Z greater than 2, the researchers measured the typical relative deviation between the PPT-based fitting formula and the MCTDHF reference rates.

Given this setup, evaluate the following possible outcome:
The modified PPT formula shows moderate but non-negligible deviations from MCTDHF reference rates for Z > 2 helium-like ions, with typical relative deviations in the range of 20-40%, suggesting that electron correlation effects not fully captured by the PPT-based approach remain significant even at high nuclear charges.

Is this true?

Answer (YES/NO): NO